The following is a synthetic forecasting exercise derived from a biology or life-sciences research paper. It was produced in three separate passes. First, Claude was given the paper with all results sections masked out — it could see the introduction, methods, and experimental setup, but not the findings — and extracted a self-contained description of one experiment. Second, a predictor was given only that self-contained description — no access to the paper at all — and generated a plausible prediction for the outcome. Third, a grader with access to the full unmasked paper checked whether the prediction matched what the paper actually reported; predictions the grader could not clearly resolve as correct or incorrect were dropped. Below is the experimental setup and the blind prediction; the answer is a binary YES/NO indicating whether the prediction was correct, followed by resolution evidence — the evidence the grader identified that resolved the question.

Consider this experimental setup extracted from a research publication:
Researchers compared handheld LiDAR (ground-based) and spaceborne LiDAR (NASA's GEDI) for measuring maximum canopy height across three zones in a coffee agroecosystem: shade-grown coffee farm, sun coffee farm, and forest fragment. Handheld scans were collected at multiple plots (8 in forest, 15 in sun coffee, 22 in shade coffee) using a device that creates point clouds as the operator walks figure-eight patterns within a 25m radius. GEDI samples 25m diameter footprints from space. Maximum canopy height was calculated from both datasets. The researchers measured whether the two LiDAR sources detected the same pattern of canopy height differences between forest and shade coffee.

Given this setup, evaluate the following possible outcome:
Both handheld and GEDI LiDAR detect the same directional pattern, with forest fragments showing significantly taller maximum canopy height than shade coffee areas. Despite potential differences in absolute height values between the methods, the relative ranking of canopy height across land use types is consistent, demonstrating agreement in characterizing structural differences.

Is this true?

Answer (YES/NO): NO